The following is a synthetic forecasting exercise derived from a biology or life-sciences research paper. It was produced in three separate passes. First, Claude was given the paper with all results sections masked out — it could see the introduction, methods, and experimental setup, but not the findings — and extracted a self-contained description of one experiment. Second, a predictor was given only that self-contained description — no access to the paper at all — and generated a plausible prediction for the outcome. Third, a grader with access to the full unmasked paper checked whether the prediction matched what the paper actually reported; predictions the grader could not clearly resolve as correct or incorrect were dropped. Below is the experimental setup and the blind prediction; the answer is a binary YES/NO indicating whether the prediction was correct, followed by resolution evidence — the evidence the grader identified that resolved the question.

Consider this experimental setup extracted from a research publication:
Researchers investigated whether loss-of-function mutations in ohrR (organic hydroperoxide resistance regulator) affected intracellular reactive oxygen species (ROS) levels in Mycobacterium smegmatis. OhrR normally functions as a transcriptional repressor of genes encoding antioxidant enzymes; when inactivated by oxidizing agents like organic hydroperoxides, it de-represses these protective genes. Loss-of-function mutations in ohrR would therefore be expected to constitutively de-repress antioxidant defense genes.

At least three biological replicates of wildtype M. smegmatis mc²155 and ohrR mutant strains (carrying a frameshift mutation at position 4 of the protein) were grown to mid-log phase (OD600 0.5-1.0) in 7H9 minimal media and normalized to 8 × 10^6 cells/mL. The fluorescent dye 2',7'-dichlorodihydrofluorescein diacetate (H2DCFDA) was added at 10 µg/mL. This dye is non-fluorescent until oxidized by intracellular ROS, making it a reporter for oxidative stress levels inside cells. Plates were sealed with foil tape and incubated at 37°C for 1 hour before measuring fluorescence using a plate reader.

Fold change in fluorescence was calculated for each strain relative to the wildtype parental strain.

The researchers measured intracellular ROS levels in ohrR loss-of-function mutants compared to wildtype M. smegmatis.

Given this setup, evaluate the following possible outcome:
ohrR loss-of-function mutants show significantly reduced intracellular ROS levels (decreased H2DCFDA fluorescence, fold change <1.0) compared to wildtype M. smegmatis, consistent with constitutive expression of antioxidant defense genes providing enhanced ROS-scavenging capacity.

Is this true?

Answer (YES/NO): YES